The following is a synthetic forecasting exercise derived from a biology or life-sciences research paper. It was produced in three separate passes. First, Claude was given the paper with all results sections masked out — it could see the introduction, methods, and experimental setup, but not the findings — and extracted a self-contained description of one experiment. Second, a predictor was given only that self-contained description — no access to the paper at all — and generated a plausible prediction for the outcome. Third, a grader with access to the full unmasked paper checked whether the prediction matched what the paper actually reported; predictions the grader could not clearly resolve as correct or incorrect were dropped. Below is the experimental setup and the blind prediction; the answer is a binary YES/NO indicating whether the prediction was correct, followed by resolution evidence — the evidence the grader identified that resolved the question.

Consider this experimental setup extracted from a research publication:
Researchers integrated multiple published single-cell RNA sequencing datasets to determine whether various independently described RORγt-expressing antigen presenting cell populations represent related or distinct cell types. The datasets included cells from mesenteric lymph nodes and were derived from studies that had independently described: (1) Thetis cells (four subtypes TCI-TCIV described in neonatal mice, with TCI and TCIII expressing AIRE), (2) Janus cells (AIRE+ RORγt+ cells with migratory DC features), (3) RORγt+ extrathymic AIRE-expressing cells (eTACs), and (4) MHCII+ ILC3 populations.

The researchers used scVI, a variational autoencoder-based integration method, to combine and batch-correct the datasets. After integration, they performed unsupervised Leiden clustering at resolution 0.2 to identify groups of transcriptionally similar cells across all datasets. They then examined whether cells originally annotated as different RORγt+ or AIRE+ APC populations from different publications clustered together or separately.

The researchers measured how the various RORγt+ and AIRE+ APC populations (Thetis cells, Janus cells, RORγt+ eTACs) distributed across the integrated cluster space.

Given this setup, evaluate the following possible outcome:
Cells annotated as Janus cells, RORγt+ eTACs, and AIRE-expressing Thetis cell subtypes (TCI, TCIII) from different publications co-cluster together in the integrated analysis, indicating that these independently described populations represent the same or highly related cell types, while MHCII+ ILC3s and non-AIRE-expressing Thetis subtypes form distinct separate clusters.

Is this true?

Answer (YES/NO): NO